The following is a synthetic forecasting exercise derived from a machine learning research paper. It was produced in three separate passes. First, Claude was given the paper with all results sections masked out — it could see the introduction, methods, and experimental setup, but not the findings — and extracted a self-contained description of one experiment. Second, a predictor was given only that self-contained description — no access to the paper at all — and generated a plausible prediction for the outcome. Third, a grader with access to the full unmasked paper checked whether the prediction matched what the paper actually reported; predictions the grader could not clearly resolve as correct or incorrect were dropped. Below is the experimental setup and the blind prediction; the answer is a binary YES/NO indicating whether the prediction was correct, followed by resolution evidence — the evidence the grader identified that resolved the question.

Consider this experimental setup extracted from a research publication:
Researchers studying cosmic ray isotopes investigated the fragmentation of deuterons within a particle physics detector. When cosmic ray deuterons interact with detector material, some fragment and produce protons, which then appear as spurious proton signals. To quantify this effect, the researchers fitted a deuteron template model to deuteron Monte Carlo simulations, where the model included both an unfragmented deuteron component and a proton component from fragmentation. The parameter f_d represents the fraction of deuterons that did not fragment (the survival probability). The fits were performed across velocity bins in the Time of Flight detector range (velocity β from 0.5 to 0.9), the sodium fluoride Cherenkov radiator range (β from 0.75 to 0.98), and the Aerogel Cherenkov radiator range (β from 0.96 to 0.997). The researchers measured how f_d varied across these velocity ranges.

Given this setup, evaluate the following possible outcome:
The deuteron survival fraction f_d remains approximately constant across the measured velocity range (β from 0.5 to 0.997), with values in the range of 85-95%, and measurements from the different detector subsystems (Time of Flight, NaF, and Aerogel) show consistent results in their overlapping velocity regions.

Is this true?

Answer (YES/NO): NO